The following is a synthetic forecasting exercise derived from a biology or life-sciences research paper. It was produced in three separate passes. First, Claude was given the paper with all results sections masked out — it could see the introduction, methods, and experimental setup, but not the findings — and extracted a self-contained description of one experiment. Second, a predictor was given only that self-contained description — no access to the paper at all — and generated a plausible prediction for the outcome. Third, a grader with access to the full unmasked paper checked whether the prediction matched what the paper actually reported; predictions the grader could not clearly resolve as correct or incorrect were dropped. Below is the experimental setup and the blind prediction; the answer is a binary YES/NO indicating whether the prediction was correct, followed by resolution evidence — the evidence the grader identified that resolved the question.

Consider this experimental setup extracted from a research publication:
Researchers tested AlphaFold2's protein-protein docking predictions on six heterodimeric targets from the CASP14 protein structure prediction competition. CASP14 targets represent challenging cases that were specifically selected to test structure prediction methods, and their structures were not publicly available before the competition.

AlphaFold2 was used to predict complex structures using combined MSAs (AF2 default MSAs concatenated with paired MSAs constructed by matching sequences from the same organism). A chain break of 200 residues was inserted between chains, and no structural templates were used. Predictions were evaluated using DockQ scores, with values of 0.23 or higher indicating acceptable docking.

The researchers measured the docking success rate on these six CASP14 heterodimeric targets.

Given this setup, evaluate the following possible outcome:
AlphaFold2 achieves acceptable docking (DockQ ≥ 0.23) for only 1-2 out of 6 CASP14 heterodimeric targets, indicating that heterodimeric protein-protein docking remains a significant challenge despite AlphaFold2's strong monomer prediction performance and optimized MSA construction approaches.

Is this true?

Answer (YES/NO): NO